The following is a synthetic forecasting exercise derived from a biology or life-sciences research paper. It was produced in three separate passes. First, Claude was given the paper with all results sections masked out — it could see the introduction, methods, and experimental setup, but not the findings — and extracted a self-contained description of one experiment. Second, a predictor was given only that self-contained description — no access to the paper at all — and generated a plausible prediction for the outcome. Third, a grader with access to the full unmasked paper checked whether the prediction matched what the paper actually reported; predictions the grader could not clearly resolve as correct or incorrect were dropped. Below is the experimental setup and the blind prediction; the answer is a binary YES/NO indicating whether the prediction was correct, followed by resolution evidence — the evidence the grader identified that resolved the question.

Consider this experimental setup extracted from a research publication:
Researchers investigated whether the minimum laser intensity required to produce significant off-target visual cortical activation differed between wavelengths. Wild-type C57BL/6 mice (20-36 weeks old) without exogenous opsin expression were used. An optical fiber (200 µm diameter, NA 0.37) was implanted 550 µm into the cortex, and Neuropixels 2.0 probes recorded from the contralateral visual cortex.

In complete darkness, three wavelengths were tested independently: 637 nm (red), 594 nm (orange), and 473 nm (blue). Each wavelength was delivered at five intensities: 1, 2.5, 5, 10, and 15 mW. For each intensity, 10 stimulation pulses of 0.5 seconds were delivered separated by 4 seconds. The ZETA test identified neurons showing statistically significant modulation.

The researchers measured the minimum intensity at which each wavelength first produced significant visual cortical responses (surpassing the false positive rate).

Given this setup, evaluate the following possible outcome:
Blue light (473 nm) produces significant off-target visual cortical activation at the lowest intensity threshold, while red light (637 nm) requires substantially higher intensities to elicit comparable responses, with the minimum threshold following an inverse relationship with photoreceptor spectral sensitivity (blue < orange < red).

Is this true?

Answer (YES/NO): NO